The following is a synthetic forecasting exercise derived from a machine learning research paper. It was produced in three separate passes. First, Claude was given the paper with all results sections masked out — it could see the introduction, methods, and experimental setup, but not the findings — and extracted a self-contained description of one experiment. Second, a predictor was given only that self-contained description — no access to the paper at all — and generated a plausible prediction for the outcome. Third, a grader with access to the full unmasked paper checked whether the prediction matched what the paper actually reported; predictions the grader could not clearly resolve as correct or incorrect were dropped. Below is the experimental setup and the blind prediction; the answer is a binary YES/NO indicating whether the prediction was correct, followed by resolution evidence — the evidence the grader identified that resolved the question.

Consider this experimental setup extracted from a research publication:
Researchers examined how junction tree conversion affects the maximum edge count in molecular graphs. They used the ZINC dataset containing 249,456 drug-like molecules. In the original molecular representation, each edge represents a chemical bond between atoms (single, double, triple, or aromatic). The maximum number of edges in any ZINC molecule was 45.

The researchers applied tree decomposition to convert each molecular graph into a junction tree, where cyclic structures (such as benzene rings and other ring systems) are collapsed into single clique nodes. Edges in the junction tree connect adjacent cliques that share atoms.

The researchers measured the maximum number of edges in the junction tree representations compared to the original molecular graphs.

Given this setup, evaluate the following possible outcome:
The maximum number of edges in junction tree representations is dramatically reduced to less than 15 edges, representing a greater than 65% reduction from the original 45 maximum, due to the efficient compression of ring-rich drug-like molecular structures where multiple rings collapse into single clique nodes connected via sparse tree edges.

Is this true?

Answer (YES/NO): NO